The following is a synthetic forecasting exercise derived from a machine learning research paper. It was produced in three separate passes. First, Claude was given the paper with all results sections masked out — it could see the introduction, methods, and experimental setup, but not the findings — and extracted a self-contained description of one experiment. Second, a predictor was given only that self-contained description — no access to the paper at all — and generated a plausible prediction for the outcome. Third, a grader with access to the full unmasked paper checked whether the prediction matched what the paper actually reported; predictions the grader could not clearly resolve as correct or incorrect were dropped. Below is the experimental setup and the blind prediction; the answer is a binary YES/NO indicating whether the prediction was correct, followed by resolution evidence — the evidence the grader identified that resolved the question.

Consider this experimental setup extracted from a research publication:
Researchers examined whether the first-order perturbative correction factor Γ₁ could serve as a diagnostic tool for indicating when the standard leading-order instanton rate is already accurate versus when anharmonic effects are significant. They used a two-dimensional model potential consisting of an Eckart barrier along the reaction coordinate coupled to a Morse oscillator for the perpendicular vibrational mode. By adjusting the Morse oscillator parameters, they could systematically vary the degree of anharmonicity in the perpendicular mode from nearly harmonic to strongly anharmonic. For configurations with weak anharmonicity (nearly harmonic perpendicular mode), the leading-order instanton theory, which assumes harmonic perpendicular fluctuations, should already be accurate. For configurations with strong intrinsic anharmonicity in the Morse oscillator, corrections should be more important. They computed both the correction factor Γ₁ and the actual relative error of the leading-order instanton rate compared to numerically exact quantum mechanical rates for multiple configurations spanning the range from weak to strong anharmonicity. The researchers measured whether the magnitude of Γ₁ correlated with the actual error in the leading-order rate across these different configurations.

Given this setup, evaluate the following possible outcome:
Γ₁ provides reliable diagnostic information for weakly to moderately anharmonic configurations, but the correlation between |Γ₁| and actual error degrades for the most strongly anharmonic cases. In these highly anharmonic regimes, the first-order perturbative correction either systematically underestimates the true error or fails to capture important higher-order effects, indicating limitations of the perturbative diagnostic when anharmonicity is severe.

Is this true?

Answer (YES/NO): NO